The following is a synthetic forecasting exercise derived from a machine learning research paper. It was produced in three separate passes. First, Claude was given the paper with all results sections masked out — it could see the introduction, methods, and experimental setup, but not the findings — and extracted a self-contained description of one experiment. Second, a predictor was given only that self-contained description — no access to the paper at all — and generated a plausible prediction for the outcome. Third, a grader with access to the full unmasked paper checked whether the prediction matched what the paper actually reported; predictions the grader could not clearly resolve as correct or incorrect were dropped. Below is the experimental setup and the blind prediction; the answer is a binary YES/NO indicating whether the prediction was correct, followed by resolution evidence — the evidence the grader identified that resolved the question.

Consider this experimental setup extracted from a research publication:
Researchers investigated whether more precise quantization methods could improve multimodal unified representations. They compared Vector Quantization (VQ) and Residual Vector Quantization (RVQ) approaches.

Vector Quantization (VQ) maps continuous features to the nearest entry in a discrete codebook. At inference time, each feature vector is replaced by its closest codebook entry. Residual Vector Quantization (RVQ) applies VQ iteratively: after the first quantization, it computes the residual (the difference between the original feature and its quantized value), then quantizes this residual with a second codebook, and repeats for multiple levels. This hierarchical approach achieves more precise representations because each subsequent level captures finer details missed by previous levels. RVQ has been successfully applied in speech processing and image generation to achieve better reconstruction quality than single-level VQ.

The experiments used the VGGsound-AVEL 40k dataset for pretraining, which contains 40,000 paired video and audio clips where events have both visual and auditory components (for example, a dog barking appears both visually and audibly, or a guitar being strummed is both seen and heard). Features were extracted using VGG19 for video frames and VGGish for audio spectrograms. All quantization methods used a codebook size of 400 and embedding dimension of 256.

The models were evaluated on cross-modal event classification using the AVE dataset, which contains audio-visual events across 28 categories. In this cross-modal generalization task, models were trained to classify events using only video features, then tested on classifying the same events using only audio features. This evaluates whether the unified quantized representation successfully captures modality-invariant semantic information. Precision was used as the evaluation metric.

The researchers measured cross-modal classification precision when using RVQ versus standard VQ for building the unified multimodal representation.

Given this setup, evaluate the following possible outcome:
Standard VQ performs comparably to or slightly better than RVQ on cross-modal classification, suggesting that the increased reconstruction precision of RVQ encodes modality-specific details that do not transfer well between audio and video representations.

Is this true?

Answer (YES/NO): YES